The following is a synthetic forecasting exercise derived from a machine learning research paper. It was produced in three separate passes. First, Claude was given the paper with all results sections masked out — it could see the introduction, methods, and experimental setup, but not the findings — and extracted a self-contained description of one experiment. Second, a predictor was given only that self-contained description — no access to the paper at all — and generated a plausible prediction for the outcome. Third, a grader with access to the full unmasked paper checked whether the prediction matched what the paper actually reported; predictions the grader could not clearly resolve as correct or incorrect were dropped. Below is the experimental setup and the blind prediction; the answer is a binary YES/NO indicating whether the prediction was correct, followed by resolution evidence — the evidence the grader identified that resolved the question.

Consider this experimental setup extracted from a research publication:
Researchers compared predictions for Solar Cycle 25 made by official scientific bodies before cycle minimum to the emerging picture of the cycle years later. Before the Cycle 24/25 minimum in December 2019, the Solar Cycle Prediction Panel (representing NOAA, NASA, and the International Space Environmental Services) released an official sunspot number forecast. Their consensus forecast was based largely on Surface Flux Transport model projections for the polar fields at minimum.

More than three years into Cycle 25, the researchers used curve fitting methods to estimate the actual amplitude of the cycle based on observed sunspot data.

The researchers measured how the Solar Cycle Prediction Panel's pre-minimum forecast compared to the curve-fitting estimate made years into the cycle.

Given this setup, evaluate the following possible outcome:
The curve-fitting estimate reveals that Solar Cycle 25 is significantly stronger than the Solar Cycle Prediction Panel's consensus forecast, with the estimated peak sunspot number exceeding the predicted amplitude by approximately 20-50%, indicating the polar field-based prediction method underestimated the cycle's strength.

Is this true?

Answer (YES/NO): NO